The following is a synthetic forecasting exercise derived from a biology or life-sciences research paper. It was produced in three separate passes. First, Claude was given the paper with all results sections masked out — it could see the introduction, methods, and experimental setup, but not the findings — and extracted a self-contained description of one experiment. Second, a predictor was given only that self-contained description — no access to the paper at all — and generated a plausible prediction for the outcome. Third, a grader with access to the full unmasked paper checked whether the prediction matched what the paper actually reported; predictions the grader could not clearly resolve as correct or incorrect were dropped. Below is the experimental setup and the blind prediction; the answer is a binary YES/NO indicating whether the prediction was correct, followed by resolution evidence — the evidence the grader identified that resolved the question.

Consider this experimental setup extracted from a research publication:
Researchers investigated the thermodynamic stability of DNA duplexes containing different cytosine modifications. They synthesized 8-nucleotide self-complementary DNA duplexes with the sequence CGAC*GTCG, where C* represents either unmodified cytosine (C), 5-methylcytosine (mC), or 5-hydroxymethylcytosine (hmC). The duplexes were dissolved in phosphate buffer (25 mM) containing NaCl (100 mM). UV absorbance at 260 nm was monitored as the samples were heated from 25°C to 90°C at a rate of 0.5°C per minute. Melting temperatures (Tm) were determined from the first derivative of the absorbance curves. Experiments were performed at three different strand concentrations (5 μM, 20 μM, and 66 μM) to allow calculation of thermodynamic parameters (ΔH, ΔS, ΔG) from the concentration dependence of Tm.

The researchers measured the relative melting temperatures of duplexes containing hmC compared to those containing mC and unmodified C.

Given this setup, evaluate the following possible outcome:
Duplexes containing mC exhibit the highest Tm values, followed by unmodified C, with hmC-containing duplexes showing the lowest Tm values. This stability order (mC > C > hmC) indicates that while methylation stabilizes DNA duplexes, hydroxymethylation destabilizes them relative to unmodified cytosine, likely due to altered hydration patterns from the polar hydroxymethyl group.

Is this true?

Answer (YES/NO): NO